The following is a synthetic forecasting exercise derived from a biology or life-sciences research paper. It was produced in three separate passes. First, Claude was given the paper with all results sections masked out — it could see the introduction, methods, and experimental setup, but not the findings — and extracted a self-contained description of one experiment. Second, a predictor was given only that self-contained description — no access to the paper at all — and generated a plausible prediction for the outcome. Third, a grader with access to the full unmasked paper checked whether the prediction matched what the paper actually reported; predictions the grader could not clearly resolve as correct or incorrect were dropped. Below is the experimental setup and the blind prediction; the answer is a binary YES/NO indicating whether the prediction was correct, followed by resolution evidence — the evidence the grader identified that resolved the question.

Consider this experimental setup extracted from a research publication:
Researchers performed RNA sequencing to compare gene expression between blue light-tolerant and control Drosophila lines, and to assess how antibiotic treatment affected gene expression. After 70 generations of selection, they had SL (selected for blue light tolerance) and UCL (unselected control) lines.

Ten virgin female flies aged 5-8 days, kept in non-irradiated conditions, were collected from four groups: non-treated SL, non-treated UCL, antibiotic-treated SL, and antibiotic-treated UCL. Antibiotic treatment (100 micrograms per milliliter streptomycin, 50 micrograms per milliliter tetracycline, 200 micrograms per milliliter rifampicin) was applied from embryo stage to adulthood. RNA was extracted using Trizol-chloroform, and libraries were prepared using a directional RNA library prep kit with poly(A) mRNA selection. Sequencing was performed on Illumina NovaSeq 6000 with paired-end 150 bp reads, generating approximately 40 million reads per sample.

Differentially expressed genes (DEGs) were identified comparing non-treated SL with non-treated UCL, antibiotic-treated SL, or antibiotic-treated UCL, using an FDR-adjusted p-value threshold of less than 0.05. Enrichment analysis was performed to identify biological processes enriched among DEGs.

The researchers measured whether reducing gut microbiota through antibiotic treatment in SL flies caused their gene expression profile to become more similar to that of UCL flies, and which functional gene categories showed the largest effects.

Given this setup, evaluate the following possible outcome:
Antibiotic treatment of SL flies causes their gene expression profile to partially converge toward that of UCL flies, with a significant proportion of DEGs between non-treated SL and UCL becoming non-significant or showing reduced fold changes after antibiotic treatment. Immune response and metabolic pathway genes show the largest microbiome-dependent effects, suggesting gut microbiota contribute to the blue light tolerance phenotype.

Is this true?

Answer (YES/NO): NO